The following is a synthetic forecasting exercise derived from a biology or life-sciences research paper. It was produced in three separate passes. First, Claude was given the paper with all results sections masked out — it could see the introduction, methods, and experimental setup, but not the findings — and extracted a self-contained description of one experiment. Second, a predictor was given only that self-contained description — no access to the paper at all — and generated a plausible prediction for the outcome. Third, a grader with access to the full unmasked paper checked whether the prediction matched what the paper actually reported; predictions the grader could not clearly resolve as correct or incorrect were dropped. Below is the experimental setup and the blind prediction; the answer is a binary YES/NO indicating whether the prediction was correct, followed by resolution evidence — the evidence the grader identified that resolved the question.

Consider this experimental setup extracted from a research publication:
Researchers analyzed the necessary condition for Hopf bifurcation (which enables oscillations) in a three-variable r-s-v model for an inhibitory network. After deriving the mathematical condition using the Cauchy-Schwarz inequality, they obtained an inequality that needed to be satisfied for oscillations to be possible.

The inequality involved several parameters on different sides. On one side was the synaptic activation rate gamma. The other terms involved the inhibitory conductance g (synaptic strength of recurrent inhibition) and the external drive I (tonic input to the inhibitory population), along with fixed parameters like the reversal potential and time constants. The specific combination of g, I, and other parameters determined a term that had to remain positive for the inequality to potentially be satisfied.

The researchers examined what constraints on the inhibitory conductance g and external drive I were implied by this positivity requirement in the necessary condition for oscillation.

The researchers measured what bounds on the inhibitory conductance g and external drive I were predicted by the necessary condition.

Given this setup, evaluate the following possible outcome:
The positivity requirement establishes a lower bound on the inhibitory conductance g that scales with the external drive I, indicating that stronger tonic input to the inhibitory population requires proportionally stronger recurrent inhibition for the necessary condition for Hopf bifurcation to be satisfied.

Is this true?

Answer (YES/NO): NO